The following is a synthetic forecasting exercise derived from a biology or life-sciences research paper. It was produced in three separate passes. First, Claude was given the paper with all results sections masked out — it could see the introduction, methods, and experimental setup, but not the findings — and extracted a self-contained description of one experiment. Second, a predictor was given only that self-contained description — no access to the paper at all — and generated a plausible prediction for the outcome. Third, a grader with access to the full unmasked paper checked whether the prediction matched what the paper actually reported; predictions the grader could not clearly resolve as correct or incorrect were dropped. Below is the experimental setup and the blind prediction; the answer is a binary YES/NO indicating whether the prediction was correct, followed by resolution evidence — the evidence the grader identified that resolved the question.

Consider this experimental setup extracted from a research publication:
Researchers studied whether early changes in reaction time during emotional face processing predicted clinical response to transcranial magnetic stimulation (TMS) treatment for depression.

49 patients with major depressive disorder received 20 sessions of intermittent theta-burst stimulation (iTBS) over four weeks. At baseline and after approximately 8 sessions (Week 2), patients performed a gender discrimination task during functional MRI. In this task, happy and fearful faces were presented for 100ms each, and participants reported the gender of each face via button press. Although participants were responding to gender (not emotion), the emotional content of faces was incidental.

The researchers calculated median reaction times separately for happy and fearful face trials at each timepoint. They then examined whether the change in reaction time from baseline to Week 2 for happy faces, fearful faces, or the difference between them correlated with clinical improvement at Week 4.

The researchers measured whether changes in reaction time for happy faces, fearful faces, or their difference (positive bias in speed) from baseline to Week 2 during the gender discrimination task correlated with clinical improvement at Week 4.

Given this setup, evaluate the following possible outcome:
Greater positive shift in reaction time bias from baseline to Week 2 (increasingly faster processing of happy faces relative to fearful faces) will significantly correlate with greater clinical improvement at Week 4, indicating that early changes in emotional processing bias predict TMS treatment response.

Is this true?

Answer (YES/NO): NO